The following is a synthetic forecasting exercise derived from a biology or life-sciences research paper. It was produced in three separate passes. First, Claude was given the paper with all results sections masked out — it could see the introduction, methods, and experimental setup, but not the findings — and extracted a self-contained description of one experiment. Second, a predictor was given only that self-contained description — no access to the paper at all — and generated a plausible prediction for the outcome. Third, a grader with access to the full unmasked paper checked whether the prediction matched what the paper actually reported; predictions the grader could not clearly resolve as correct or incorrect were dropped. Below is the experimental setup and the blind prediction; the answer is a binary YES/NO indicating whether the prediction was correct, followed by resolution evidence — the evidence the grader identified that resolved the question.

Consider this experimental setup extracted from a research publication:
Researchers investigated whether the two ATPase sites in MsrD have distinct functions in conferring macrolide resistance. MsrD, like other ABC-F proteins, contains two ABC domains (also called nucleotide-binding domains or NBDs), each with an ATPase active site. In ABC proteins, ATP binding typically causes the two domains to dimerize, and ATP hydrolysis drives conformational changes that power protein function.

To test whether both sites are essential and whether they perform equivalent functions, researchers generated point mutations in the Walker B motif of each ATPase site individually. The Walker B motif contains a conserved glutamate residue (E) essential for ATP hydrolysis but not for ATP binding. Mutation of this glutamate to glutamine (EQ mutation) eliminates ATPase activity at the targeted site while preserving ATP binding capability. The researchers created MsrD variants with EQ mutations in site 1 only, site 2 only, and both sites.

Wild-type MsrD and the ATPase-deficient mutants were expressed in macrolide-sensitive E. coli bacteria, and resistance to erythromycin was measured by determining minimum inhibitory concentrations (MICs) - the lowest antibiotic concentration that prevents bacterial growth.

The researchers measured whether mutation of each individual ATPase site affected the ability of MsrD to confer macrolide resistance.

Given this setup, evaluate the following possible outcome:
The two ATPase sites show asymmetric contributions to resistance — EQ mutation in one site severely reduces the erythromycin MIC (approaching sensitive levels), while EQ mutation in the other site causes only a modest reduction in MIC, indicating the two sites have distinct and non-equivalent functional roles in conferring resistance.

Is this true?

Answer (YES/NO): YES